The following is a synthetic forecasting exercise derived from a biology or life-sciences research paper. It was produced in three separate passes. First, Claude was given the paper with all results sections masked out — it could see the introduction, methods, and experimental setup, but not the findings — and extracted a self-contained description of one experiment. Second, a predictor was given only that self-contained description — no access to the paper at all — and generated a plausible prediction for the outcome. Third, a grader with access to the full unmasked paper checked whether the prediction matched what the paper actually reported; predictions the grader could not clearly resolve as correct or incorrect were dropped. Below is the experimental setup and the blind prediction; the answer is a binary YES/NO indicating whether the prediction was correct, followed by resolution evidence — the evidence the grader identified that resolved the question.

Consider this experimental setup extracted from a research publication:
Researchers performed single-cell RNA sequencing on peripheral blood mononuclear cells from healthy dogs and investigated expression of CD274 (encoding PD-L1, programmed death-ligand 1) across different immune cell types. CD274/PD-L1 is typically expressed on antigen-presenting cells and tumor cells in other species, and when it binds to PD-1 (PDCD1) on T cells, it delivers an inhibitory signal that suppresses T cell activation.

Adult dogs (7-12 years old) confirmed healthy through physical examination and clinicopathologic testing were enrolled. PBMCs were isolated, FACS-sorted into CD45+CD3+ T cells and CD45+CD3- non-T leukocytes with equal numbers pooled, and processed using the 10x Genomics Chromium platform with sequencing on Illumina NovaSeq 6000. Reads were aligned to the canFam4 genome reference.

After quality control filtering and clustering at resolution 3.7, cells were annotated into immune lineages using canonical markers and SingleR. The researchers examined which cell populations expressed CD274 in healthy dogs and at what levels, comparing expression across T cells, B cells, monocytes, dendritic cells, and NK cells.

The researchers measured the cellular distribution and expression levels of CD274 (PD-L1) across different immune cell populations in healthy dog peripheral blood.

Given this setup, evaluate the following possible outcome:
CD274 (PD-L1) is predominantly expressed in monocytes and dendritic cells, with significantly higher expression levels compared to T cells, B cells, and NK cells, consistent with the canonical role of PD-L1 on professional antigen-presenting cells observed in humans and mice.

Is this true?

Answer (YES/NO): NO